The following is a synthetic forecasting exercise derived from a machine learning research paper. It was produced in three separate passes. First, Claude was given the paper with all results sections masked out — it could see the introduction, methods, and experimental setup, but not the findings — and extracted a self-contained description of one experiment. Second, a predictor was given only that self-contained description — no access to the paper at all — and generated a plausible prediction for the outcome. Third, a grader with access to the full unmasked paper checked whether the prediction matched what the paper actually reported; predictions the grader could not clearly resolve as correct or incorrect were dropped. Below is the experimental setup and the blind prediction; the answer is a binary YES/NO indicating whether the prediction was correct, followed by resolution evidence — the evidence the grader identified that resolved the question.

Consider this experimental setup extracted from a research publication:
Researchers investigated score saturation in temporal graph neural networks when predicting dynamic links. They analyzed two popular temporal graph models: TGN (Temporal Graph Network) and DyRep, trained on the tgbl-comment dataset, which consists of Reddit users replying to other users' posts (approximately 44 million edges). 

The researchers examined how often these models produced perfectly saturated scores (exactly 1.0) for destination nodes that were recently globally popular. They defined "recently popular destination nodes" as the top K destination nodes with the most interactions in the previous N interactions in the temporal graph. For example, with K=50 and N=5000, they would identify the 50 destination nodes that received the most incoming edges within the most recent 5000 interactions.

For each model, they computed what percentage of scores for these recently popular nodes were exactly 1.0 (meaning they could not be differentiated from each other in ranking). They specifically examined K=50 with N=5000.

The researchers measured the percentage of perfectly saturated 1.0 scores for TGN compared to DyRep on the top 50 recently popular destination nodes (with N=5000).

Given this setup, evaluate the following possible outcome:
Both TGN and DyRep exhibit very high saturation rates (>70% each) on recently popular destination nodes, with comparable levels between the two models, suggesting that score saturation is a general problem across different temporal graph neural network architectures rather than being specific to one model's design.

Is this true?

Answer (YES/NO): YES